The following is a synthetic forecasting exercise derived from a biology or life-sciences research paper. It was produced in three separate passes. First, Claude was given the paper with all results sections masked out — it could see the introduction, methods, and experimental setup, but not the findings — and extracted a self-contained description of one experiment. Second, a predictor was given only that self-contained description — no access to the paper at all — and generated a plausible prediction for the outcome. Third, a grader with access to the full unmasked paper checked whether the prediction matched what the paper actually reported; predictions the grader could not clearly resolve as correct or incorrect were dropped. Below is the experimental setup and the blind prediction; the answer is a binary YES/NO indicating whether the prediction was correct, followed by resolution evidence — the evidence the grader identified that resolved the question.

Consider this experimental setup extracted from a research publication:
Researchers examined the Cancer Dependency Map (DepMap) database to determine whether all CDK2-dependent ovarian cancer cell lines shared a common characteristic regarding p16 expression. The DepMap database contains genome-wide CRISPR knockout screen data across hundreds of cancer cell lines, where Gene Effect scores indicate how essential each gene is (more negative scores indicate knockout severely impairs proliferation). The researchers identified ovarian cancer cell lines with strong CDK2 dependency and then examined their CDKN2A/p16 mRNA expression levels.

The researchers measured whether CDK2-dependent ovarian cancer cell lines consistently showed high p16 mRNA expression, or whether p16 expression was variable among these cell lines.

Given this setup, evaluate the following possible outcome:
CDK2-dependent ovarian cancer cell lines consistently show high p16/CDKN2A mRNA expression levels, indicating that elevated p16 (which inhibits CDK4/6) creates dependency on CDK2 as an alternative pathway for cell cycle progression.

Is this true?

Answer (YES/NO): YES